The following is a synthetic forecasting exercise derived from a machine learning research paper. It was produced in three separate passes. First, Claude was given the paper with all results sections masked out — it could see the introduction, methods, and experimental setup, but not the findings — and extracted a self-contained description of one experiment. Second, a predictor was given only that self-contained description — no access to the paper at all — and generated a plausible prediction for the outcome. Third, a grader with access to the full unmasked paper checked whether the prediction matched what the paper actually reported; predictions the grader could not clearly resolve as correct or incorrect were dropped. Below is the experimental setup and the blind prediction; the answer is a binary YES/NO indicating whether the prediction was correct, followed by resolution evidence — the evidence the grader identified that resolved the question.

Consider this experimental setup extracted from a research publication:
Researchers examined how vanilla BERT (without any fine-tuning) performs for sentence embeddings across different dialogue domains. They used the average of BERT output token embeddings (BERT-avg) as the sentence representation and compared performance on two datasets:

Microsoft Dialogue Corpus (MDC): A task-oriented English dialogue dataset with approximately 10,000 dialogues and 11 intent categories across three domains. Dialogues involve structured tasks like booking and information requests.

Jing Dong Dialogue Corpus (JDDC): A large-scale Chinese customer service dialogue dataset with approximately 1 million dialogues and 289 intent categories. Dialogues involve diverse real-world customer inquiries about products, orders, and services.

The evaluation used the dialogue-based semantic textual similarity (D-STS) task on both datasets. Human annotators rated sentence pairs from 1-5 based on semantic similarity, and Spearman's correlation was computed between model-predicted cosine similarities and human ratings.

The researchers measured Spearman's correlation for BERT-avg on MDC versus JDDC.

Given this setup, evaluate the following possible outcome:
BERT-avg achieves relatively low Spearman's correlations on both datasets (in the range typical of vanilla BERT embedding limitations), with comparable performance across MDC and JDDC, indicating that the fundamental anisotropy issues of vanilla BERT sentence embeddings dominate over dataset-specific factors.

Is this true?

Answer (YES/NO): NO